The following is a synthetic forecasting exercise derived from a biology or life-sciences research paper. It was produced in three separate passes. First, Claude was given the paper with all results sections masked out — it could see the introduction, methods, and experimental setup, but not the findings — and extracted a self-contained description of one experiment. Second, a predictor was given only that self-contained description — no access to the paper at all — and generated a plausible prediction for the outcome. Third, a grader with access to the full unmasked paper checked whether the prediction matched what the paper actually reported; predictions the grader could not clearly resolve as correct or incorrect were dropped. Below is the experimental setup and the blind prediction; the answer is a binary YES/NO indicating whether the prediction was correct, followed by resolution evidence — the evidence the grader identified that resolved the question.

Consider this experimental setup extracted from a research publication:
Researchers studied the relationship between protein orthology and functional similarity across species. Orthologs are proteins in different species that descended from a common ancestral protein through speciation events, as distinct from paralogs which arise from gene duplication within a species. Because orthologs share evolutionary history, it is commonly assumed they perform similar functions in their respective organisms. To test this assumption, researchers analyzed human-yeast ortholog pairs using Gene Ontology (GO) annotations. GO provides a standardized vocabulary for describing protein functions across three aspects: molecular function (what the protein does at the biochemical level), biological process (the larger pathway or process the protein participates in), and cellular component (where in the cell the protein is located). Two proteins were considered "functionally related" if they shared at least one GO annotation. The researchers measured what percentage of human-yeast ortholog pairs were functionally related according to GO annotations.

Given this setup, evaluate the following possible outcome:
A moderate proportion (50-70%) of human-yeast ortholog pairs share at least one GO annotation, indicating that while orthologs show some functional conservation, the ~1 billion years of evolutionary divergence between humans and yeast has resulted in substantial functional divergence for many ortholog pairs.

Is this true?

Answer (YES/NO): YES